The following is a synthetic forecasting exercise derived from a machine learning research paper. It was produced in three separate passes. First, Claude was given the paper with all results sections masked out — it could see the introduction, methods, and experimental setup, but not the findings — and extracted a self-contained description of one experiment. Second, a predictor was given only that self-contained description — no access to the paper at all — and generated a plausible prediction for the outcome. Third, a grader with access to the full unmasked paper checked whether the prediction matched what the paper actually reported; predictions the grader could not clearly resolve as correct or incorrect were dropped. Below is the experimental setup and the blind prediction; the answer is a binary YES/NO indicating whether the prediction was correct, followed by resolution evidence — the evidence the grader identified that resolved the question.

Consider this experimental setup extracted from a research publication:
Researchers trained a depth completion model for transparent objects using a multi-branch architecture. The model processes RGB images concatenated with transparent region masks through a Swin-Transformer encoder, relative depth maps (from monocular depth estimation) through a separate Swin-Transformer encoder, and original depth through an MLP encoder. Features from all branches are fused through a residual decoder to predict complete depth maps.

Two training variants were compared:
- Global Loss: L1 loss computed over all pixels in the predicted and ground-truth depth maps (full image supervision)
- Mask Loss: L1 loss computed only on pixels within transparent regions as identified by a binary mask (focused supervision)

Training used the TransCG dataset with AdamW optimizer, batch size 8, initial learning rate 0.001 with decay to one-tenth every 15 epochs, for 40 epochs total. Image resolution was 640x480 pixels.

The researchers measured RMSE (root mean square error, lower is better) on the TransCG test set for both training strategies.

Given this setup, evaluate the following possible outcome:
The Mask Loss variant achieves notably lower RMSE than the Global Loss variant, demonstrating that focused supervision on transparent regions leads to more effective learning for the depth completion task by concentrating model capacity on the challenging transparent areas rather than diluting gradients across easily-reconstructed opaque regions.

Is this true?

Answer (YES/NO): NO